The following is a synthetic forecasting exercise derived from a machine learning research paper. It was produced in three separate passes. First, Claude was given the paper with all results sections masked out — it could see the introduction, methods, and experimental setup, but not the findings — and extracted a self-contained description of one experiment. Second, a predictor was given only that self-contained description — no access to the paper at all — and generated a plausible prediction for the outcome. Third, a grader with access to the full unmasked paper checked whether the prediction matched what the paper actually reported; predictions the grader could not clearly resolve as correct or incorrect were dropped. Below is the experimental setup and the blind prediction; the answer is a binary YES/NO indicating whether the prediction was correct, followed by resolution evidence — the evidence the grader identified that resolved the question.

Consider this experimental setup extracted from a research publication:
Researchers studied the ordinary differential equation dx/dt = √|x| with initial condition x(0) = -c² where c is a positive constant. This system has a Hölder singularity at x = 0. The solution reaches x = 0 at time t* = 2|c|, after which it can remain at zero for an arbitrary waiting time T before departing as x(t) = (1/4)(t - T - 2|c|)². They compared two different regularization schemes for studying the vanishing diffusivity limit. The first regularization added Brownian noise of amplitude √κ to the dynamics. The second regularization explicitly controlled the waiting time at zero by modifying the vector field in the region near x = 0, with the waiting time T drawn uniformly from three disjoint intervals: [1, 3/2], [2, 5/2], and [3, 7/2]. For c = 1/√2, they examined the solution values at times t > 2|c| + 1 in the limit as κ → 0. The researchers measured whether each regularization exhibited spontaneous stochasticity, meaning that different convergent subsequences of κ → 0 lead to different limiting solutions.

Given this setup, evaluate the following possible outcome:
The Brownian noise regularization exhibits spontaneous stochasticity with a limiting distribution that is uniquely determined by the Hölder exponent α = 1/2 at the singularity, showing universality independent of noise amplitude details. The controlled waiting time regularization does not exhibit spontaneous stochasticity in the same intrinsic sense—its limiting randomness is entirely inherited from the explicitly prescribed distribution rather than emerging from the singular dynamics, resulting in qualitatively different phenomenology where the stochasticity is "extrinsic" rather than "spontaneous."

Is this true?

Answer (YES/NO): NO